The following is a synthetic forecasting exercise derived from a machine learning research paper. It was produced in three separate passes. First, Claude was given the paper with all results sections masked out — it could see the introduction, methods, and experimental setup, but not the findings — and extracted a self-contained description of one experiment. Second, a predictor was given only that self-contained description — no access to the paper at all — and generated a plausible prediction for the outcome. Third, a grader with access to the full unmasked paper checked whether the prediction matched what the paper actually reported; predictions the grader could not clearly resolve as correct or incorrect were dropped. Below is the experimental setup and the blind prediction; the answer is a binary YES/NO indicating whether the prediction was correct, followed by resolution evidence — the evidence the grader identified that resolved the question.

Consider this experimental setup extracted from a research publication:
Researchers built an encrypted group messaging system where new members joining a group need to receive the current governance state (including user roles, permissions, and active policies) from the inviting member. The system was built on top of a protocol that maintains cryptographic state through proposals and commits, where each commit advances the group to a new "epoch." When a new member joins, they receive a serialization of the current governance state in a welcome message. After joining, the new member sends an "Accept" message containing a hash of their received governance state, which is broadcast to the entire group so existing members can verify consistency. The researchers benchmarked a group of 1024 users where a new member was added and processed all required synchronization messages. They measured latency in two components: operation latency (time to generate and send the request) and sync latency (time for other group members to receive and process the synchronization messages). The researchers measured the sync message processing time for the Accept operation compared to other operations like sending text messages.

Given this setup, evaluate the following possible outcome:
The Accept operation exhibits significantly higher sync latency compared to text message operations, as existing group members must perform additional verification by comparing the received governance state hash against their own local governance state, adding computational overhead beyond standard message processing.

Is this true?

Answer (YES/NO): YES